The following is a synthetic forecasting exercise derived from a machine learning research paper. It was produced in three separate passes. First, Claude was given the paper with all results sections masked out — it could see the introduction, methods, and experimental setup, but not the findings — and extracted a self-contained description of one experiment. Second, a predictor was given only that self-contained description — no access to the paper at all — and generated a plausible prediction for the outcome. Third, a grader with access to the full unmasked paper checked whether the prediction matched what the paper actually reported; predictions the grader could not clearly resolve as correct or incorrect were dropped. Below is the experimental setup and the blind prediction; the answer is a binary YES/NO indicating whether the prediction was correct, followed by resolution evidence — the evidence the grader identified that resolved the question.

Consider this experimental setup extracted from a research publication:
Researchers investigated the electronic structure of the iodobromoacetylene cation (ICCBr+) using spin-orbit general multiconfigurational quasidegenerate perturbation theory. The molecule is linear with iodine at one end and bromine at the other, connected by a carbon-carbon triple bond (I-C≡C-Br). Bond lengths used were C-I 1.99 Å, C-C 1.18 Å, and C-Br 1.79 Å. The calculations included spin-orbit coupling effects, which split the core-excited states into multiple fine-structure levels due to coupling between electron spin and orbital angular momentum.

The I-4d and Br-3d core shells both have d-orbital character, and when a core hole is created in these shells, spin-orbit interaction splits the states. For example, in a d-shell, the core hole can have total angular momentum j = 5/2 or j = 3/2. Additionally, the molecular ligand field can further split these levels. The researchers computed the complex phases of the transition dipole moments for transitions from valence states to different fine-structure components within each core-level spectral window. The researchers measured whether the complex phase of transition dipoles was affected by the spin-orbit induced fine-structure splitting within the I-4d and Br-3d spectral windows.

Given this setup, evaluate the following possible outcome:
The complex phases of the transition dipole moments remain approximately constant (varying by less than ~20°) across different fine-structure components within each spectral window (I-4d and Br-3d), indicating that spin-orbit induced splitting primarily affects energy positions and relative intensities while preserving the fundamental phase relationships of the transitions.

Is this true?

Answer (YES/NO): YES